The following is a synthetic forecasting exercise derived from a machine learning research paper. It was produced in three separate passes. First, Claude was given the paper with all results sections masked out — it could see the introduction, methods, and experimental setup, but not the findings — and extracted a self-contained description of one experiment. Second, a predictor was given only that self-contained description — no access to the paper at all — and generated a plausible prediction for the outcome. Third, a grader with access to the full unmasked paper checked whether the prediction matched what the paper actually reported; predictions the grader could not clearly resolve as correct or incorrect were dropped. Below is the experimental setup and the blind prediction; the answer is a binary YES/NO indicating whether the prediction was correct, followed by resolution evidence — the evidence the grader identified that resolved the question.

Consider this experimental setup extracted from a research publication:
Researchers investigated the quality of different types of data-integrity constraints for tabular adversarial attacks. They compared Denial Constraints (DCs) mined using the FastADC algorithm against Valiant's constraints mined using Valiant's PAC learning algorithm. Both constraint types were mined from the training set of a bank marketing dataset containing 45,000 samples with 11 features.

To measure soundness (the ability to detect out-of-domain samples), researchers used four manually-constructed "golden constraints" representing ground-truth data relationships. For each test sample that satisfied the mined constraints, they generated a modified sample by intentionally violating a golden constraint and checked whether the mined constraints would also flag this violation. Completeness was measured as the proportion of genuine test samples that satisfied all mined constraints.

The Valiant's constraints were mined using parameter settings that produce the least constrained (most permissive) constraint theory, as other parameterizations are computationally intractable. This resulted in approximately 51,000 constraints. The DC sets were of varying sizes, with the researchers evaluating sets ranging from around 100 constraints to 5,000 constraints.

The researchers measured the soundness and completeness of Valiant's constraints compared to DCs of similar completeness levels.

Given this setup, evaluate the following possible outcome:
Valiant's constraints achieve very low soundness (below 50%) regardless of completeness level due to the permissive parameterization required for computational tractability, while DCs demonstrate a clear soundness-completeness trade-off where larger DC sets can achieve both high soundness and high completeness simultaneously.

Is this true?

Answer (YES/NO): NO